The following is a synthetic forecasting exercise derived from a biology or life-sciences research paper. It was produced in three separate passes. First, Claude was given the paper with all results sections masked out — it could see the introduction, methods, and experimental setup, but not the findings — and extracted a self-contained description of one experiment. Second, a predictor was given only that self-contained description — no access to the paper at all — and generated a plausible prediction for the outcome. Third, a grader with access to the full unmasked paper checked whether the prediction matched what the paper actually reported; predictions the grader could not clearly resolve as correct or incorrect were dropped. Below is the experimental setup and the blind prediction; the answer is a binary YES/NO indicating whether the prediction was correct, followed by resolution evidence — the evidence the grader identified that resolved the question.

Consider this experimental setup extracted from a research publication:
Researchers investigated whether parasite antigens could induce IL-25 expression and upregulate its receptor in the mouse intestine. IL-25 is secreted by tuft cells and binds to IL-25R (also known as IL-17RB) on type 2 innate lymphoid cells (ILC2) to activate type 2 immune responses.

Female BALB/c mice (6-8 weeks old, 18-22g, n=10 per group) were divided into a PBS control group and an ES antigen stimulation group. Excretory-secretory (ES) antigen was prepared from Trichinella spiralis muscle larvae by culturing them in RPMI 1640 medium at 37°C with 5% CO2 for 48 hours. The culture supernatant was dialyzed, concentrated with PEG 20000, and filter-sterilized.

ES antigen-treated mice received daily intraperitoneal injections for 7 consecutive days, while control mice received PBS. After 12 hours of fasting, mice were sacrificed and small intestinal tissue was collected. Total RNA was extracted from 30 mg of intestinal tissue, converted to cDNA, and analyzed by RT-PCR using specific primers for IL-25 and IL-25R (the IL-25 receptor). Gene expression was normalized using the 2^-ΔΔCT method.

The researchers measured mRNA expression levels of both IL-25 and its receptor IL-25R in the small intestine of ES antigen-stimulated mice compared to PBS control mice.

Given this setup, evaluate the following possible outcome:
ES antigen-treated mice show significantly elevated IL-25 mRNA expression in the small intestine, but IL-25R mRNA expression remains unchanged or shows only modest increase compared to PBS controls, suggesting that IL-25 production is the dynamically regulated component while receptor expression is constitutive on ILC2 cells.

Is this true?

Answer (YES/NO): NO